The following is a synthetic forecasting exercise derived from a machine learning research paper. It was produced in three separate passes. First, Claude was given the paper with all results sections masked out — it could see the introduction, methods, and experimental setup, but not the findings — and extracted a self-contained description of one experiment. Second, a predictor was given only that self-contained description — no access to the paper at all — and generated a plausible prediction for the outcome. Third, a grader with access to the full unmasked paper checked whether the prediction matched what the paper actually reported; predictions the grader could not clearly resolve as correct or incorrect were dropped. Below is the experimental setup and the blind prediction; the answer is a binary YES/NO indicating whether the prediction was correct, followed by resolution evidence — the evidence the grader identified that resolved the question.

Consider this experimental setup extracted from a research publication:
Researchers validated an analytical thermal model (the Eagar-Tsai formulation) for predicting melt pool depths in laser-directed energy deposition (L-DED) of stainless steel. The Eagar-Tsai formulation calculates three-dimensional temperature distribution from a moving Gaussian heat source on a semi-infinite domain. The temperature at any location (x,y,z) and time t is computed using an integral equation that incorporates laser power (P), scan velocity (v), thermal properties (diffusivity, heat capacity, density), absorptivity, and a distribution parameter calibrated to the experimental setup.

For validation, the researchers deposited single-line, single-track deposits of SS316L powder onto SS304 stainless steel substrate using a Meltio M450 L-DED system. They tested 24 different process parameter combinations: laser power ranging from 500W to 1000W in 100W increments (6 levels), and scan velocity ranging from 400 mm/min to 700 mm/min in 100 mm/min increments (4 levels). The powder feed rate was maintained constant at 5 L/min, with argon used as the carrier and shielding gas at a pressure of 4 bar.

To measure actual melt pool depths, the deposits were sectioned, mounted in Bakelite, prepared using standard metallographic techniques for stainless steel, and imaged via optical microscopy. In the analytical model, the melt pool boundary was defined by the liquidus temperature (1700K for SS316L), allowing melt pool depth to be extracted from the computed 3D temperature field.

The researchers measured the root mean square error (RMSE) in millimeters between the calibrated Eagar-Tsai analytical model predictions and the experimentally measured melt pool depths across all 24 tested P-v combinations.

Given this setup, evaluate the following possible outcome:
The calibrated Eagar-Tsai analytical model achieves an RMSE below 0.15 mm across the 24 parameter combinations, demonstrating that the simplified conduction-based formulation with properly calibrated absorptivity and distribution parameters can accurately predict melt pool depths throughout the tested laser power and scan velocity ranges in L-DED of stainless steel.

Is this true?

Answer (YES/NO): YES